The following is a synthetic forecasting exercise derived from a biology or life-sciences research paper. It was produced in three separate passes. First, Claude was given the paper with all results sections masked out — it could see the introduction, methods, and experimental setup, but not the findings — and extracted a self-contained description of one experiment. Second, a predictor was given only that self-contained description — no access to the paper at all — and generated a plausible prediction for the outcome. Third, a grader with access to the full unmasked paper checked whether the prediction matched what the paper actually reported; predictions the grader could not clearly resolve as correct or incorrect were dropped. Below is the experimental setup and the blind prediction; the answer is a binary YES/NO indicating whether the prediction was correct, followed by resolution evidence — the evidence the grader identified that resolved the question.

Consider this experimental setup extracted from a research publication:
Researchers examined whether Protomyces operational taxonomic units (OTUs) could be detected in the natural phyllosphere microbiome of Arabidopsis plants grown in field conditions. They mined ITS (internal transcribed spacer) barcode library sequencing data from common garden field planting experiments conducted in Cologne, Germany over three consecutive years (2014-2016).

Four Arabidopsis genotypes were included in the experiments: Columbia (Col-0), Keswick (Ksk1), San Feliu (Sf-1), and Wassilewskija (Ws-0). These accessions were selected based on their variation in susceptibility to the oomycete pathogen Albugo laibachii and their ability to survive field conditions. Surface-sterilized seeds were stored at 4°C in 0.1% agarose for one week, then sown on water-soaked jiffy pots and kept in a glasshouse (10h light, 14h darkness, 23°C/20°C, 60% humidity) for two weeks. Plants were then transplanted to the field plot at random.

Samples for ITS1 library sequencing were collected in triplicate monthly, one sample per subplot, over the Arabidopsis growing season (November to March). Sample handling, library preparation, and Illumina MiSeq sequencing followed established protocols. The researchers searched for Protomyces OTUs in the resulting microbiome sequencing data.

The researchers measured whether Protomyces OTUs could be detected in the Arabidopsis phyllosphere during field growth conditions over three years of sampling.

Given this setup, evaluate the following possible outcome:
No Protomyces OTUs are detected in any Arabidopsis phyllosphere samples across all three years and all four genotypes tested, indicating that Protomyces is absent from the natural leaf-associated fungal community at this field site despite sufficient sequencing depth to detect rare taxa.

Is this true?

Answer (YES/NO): NO